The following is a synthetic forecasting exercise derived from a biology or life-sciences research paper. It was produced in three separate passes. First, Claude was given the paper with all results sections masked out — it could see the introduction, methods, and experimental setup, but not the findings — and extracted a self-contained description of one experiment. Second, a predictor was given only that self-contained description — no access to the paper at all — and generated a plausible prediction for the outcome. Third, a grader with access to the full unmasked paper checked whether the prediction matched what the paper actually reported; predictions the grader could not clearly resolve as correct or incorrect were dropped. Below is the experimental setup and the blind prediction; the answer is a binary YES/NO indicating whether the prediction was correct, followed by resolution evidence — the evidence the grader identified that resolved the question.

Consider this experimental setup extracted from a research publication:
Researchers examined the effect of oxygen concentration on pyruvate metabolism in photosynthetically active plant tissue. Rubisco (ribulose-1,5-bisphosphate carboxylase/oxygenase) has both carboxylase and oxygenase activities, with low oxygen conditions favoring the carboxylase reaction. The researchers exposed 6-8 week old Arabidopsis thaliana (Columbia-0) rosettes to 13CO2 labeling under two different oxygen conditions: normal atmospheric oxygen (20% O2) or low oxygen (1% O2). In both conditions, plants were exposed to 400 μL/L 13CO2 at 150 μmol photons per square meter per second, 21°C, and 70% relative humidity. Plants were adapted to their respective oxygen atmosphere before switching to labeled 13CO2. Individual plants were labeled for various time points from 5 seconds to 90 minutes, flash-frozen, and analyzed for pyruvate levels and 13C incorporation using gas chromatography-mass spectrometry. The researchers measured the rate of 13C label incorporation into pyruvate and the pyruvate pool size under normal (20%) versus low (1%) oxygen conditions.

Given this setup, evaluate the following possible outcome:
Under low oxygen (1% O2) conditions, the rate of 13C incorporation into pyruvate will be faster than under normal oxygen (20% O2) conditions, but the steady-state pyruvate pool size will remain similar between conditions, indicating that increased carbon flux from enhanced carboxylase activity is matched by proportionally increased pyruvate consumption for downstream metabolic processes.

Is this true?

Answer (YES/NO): NO